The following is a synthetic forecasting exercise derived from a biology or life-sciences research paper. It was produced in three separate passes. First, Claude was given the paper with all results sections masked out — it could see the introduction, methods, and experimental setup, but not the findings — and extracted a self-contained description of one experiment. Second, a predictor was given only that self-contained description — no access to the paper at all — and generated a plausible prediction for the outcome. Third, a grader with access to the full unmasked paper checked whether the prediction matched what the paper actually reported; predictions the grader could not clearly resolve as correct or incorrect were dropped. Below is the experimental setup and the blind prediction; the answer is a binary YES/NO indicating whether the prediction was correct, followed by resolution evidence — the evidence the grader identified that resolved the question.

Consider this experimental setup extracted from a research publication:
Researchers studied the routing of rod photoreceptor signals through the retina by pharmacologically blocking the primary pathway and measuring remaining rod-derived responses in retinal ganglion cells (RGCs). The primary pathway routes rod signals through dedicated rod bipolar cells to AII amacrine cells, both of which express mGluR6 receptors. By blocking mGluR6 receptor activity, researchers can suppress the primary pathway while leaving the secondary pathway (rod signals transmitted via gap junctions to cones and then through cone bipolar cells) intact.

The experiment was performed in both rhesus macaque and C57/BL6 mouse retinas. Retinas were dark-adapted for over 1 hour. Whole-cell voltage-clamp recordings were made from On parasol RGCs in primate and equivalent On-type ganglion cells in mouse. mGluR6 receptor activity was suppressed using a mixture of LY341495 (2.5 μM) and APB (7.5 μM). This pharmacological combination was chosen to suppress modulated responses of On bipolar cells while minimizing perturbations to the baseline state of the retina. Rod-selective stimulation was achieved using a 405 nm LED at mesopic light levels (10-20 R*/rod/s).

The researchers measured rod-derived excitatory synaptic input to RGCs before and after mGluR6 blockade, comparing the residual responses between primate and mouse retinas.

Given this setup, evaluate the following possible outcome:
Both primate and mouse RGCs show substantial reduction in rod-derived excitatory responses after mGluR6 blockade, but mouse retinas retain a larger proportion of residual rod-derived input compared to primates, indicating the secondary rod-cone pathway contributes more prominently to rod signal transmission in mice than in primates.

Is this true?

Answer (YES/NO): YES